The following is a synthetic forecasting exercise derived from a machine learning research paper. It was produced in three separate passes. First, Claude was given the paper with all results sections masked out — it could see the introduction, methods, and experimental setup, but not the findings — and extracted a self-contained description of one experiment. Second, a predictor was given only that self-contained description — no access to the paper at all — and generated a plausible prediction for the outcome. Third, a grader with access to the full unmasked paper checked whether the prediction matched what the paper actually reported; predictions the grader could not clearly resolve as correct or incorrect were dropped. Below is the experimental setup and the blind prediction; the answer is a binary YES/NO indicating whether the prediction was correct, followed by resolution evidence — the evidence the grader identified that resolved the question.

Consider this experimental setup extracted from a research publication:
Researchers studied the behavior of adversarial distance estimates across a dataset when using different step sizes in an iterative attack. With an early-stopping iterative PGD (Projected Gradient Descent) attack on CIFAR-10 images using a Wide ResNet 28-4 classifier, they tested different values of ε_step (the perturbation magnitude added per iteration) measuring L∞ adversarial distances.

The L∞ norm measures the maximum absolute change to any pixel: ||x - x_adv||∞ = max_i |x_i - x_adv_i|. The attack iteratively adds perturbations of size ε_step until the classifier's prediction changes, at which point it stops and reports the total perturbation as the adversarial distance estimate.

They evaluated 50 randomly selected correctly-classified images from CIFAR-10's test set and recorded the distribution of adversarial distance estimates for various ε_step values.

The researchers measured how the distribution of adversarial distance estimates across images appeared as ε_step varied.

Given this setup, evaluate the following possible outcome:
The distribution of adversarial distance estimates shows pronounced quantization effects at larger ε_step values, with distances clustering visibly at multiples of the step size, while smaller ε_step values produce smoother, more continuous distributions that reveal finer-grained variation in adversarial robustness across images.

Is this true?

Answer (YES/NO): YES